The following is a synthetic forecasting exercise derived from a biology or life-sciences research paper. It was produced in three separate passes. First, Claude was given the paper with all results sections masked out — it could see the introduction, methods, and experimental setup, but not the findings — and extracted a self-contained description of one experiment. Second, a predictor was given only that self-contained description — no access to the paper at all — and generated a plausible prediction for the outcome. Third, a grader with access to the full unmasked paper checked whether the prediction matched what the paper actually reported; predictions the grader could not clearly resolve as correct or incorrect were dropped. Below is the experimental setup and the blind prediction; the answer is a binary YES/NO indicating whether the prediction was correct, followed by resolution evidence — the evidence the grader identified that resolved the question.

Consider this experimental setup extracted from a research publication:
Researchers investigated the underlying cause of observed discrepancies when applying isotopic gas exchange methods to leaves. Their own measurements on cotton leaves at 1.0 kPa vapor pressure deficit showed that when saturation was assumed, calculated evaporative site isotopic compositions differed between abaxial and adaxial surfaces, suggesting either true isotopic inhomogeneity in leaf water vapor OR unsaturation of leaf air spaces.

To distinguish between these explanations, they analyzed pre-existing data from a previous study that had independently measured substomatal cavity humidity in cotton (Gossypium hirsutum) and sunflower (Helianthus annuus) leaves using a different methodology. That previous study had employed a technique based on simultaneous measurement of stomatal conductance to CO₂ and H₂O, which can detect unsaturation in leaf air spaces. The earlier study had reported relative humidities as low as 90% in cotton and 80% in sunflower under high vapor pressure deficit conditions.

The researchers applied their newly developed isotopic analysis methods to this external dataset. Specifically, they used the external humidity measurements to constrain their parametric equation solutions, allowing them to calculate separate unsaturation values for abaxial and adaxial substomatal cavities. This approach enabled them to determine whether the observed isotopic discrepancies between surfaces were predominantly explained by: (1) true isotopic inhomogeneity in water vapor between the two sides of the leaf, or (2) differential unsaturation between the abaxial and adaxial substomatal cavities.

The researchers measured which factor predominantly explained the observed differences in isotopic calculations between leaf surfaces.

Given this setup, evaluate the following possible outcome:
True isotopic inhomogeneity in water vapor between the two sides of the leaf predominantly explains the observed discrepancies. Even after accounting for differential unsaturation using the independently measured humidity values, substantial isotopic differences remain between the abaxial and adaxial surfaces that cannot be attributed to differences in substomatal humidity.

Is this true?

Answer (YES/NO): NO